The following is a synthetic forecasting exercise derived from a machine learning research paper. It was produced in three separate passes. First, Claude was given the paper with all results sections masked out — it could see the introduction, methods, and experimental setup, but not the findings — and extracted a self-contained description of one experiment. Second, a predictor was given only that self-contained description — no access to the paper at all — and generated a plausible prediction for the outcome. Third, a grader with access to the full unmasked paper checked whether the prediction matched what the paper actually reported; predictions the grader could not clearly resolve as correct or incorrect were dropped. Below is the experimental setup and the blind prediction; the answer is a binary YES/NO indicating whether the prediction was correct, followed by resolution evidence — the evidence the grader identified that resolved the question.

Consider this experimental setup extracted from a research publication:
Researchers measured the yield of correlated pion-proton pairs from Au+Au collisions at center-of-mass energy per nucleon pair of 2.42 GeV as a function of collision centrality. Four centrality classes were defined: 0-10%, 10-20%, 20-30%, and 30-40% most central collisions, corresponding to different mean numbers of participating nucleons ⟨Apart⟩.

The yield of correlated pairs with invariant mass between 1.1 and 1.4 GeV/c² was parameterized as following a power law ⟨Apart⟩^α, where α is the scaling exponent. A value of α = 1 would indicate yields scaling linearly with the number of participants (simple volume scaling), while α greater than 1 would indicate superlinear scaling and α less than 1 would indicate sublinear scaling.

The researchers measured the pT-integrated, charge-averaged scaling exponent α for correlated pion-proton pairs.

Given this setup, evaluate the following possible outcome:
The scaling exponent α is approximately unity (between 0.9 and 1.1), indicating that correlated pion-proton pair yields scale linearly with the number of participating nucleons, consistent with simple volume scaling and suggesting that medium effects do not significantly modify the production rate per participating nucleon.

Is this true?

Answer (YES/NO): NO